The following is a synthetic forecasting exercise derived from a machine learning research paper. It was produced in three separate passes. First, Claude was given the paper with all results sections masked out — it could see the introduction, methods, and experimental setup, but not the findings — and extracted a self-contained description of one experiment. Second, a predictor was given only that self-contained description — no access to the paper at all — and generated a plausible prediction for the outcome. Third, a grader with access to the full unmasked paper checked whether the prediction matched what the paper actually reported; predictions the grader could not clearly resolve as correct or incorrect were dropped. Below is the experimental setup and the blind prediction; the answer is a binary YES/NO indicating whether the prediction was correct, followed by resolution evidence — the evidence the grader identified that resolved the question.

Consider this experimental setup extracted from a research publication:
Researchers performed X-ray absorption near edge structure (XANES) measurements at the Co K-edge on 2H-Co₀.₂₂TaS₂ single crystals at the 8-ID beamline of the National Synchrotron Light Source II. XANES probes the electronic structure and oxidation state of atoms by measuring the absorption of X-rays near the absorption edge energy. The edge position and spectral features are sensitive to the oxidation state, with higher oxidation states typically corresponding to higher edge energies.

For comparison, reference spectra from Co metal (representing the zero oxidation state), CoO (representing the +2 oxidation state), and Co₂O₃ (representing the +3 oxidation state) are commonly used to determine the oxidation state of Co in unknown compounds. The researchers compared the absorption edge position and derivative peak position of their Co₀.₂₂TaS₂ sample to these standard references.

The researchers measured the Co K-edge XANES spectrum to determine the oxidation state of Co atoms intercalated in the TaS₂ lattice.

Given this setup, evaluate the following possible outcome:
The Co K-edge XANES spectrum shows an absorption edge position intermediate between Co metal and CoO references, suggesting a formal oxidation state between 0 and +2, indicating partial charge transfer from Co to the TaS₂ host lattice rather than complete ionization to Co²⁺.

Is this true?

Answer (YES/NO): NO